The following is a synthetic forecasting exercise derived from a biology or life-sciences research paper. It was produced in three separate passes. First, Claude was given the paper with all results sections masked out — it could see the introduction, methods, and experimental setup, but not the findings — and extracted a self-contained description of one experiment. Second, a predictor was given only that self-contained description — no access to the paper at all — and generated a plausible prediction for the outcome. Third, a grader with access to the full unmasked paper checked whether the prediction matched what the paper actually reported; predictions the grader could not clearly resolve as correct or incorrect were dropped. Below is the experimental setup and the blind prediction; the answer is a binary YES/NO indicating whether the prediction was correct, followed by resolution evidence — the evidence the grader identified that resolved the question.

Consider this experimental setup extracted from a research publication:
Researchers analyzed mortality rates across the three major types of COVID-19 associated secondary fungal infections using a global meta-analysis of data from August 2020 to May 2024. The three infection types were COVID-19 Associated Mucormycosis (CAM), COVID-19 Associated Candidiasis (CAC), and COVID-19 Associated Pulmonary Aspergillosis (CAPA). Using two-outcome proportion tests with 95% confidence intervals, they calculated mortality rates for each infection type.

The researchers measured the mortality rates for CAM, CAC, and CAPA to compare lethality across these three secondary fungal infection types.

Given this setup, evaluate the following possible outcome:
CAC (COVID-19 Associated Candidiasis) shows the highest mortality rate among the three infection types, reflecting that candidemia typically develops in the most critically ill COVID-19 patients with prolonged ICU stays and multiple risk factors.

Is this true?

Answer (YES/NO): NO